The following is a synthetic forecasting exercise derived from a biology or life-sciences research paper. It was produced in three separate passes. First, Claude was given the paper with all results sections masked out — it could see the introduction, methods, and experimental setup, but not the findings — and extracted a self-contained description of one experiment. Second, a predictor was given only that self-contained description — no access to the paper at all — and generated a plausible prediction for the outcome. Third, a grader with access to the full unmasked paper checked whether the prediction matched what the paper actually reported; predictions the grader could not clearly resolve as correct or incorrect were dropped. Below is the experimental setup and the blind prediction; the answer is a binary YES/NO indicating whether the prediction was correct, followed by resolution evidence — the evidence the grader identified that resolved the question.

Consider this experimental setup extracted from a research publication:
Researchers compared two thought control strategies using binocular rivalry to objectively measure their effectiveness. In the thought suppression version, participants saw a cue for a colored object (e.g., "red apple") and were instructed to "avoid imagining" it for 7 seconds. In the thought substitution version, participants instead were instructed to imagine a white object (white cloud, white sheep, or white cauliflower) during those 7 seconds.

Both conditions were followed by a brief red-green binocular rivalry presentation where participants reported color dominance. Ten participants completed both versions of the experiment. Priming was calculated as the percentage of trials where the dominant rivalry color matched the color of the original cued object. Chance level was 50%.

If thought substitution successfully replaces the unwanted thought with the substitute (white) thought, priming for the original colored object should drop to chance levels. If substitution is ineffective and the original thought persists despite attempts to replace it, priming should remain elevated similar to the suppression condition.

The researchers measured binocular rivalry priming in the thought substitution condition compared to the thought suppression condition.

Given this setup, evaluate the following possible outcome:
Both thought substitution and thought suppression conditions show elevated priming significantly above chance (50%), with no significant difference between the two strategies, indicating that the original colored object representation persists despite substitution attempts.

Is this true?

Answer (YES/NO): NO